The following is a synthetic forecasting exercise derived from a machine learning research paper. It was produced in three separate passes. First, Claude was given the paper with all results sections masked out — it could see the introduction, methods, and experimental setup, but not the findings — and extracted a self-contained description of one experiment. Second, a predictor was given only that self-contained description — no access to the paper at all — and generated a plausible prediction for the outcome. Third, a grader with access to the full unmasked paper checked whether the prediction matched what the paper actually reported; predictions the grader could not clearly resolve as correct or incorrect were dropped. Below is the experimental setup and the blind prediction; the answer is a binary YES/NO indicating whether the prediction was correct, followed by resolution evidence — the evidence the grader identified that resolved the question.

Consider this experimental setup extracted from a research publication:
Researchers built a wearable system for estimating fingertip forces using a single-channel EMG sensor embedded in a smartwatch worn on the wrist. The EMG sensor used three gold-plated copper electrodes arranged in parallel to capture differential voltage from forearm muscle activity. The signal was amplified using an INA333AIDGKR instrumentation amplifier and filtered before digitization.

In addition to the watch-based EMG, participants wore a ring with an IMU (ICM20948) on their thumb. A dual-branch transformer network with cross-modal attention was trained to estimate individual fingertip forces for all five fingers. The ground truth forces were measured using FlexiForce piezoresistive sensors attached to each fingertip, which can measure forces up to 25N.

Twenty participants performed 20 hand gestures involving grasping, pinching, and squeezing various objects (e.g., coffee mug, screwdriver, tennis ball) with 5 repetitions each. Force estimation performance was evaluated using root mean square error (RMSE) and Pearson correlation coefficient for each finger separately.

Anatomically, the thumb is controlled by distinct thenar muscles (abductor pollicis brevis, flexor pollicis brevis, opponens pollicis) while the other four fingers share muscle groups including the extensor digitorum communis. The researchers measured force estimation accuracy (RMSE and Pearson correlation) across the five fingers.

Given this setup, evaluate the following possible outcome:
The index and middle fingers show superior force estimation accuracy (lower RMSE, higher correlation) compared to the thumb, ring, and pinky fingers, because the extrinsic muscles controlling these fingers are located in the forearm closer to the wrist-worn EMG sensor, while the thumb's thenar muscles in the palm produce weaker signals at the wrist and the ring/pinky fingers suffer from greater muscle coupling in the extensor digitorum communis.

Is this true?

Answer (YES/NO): NO